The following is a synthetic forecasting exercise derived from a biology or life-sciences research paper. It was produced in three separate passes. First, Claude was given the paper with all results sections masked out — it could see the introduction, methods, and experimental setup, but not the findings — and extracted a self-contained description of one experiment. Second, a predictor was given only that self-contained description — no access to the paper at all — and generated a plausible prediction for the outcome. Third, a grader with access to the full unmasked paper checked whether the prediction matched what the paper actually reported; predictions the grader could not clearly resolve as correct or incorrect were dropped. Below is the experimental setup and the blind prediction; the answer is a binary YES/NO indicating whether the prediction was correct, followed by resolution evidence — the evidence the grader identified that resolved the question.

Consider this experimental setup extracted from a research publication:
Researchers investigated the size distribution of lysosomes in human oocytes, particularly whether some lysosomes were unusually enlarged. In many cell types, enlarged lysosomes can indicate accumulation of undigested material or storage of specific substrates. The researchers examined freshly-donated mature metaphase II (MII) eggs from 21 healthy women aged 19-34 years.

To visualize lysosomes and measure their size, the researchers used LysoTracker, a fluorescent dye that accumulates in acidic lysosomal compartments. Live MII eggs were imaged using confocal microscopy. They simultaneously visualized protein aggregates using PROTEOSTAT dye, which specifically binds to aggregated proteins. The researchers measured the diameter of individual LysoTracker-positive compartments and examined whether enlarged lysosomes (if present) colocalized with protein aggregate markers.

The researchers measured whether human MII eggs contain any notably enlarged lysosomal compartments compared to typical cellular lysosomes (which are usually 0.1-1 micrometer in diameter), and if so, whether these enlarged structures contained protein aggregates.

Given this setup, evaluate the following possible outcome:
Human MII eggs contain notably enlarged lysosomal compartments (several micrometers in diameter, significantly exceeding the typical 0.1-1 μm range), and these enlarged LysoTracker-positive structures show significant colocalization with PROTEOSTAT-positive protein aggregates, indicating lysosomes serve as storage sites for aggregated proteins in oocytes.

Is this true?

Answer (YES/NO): YES